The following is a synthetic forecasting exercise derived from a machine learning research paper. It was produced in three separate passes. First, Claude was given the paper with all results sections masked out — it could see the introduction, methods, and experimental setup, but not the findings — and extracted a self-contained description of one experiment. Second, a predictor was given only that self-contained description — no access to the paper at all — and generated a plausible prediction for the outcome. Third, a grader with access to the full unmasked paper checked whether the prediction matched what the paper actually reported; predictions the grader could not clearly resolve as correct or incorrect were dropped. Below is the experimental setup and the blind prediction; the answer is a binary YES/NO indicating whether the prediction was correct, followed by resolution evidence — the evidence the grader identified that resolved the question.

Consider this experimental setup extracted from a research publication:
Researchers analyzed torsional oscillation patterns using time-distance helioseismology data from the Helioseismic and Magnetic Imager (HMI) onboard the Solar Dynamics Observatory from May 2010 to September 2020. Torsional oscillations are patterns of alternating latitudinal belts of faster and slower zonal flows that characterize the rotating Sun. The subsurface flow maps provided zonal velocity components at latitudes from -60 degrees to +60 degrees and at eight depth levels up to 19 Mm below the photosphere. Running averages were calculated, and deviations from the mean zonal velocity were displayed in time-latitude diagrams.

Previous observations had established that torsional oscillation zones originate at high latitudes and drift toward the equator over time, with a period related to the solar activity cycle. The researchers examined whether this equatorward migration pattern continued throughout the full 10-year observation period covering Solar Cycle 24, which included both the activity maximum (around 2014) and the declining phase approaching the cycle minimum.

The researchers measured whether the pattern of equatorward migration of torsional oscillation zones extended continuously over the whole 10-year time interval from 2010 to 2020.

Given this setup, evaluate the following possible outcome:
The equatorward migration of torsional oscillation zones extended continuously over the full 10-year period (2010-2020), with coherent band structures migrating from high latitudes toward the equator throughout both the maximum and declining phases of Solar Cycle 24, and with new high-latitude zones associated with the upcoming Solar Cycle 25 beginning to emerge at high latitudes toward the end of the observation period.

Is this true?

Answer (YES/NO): NO